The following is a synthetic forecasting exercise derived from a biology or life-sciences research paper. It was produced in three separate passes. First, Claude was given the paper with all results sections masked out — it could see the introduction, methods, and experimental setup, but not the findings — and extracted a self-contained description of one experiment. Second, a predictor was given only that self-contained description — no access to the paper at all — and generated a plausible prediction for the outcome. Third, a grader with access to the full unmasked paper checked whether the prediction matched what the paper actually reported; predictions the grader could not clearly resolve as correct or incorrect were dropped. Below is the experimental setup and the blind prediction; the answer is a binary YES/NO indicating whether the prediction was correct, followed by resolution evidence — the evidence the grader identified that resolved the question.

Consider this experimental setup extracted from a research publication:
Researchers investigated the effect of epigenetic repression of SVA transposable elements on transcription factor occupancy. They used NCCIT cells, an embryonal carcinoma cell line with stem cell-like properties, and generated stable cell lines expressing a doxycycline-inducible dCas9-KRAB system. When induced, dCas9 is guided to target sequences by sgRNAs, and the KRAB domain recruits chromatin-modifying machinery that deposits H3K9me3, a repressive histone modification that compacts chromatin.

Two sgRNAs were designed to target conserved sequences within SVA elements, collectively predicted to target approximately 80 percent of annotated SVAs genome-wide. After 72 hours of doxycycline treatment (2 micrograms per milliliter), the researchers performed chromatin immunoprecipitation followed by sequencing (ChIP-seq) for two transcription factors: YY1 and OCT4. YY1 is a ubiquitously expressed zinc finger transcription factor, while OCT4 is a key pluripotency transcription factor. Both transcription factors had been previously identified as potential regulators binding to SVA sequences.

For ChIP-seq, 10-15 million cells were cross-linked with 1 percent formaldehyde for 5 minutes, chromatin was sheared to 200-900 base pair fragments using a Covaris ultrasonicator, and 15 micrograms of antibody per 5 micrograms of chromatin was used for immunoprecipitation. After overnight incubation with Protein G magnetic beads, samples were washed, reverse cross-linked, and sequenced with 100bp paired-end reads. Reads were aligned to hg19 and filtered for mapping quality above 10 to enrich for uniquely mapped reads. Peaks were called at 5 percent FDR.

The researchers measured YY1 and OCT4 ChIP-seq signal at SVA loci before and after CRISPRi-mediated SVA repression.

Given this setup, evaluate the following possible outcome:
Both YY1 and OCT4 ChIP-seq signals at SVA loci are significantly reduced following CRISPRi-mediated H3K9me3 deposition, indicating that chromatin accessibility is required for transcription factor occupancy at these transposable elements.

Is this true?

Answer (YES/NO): YES